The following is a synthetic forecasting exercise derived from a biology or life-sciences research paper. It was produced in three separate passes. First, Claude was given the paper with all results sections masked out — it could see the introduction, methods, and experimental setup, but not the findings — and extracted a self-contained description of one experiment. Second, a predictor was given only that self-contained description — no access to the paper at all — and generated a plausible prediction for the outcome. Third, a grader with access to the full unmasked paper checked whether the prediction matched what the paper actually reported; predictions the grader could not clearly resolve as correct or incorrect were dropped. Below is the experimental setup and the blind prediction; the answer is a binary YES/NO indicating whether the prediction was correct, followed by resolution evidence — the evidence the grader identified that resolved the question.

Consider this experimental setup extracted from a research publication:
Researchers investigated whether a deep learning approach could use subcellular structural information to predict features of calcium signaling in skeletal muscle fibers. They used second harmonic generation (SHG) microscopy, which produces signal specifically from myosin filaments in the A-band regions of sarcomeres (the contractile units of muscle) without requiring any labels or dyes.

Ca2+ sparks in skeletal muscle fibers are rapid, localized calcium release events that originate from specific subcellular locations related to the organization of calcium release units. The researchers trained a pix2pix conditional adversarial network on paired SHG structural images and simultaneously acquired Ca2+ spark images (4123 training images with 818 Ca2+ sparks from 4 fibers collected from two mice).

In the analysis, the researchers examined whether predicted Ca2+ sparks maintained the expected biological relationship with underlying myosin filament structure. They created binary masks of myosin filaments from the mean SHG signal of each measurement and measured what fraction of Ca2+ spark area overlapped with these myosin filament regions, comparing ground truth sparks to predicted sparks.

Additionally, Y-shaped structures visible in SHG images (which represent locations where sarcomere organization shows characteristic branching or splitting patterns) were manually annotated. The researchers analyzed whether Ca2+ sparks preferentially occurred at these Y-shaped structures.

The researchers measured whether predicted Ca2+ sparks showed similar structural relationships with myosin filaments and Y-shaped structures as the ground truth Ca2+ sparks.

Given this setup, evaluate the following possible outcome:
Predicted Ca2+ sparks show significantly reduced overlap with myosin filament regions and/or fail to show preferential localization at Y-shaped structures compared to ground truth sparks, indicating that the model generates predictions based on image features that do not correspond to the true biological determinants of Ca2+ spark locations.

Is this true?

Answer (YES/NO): NO